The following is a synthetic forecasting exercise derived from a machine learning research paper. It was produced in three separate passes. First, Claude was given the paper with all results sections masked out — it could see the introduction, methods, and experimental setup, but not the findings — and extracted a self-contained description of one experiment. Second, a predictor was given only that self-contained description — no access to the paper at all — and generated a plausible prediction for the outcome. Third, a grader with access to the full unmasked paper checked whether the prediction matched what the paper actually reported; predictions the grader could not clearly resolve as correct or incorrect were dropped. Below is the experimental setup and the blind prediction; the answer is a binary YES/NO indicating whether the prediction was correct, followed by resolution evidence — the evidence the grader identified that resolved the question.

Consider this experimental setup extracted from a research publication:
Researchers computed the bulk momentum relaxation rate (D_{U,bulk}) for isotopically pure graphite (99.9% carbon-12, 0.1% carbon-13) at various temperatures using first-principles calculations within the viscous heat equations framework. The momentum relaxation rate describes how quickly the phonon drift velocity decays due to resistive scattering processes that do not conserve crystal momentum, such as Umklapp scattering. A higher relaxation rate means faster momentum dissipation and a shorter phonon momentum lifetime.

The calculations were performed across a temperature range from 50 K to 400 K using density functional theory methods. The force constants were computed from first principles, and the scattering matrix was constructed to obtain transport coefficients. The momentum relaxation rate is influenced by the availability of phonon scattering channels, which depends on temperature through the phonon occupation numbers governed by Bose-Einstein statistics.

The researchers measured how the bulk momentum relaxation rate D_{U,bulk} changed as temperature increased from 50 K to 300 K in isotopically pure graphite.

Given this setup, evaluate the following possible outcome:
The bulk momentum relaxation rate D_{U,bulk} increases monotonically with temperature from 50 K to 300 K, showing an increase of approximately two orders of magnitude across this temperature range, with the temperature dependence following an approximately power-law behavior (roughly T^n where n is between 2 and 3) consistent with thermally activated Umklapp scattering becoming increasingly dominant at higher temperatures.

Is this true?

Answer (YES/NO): NO